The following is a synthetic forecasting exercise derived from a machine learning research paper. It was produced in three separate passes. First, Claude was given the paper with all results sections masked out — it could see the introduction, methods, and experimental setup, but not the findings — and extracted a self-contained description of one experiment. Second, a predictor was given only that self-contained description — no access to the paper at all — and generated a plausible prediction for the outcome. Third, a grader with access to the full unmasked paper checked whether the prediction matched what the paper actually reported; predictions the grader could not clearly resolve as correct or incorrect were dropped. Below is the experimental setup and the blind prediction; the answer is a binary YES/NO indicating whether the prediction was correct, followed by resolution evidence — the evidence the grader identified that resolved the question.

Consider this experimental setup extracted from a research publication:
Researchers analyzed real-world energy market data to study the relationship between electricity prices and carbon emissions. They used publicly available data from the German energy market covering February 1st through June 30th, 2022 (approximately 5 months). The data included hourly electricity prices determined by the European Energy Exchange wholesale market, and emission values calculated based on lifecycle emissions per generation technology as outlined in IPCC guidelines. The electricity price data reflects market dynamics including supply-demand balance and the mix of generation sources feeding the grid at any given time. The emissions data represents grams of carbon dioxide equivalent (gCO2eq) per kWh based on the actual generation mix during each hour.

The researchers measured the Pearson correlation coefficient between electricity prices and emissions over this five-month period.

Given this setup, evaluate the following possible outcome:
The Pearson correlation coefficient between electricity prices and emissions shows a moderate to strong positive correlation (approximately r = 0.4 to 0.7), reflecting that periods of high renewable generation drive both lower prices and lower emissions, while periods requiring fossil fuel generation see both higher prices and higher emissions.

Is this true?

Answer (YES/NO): NO